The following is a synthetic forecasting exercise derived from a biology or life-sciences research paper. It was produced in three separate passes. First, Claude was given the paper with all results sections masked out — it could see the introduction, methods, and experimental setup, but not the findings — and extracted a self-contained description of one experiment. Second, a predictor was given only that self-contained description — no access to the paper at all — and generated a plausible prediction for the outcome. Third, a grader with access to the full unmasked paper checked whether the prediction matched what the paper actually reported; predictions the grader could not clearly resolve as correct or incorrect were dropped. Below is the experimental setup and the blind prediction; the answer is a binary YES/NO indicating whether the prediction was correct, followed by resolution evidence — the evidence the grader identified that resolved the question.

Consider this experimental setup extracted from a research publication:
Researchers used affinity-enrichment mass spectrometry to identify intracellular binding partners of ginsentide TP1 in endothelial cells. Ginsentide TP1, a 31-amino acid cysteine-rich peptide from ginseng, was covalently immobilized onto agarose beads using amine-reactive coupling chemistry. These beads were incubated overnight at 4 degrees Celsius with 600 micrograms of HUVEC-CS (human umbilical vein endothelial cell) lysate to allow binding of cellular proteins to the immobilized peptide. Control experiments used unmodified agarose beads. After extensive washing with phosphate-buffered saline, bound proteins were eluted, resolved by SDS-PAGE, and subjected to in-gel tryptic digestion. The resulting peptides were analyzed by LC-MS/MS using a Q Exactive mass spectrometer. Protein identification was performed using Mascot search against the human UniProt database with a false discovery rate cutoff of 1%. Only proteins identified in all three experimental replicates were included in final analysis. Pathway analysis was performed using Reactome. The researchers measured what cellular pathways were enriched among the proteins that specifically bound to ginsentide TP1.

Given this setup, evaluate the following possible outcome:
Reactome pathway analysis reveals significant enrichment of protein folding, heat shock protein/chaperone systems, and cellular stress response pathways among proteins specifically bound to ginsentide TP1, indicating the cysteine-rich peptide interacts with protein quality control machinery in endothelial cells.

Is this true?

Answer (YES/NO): NO